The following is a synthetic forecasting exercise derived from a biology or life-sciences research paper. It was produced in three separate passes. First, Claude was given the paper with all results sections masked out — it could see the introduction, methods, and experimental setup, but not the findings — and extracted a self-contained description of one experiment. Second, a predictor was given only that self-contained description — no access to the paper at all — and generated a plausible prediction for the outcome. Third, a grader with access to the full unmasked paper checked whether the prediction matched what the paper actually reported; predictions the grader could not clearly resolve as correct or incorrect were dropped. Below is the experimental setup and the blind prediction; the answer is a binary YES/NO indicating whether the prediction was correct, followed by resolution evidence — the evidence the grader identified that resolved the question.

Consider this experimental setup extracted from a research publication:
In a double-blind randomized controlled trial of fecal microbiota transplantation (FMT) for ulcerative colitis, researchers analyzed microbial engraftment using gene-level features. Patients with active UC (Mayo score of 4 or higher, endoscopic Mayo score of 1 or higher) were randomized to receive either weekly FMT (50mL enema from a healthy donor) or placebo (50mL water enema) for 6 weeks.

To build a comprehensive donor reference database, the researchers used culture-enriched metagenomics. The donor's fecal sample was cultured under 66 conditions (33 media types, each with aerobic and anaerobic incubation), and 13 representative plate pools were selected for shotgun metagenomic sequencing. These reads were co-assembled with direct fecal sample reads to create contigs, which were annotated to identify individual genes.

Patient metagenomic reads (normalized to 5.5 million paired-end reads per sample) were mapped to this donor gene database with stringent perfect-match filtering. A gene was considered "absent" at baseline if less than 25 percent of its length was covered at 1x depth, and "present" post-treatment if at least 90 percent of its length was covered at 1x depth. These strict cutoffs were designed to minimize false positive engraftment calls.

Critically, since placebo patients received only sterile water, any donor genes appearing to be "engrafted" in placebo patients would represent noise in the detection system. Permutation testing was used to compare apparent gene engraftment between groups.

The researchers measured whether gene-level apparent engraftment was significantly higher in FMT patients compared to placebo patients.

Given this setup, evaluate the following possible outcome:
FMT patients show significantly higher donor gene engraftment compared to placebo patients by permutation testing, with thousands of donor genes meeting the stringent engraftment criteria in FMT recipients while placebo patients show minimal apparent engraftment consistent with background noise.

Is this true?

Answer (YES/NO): NO